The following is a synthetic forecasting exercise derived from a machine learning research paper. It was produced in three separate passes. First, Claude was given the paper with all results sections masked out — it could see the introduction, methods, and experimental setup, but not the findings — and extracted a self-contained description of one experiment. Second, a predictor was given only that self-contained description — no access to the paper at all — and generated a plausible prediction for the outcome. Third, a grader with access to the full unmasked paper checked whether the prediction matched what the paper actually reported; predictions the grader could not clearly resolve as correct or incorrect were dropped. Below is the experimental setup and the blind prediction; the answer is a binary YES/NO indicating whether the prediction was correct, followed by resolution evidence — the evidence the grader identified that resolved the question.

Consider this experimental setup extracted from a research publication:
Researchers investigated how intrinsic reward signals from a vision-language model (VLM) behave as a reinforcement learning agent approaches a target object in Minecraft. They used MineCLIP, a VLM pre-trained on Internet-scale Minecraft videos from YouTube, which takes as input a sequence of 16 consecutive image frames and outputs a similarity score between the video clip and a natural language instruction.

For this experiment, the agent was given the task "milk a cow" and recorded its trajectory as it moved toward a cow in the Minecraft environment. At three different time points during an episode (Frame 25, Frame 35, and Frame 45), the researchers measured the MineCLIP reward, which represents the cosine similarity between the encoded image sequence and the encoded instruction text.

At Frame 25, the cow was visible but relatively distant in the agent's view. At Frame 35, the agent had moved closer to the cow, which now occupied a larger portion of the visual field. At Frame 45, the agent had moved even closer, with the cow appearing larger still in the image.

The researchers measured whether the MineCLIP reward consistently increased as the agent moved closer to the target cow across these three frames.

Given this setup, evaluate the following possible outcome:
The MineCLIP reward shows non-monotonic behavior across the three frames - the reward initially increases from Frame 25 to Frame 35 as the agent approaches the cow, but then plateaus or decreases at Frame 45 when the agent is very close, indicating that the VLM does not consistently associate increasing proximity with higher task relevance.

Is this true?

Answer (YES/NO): NO